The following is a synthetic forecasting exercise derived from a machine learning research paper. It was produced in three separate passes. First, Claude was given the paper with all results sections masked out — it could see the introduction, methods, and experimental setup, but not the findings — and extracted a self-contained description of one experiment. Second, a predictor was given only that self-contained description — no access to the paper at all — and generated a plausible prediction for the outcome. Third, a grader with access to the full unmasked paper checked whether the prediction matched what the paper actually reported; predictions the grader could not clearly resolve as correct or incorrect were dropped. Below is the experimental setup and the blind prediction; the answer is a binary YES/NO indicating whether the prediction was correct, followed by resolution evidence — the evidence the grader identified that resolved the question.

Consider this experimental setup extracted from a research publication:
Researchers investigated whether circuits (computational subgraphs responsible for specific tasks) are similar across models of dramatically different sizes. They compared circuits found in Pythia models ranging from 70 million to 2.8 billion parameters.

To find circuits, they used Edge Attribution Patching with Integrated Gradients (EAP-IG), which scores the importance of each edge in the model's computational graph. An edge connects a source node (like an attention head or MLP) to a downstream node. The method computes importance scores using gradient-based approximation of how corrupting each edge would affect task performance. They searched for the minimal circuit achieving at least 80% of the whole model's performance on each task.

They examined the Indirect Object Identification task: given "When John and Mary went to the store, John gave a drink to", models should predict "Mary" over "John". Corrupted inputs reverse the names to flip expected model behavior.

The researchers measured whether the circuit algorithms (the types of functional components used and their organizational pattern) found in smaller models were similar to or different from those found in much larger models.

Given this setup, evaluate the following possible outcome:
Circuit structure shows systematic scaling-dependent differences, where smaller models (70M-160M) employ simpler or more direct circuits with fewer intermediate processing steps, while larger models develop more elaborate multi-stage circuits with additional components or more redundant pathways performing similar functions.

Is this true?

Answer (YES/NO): NO